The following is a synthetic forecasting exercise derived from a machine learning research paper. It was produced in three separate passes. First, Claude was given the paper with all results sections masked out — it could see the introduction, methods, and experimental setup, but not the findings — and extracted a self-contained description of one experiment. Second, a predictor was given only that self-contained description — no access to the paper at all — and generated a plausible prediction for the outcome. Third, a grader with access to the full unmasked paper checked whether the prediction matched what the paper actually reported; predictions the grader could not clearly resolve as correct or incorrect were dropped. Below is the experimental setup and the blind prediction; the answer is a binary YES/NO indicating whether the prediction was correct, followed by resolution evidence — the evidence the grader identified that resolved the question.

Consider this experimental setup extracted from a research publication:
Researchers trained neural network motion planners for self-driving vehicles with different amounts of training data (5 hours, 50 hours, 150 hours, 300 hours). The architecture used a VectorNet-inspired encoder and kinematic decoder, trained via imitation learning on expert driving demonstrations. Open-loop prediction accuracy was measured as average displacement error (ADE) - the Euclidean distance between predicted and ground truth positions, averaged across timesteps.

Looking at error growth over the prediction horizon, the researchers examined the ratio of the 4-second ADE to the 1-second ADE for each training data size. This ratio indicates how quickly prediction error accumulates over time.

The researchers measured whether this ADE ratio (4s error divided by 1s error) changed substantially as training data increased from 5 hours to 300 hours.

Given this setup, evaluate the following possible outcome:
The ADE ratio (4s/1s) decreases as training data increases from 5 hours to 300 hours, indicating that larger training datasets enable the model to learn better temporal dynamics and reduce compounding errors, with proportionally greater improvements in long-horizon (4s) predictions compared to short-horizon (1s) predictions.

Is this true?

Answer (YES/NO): NO